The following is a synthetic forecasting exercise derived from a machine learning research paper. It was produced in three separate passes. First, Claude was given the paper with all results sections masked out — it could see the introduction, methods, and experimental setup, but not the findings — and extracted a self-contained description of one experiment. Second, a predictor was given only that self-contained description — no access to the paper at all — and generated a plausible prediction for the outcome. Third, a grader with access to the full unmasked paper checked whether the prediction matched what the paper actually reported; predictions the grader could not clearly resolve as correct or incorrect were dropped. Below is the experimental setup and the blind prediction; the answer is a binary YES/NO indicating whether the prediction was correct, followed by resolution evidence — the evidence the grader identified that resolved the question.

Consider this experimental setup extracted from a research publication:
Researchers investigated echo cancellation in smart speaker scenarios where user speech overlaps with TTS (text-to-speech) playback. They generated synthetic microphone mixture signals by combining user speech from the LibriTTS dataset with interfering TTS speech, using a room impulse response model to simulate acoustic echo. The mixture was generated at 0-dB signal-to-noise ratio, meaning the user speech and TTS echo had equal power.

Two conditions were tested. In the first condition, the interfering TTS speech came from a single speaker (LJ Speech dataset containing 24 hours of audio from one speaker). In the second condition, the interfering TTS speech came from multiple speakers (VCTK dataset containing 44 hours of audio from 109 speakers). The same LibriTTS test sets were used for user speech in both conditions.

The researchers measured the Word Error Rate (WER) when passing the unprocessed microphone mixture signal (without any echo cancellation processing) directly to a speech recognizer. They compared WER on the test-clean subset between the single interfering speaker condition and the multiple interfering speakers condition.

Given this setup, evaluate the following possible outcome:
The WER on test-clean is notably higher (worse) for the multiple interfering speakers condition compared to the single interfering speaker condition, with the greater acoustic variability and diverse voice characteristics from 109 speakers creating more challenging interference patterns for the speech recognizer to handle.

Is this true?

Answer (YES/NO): NO